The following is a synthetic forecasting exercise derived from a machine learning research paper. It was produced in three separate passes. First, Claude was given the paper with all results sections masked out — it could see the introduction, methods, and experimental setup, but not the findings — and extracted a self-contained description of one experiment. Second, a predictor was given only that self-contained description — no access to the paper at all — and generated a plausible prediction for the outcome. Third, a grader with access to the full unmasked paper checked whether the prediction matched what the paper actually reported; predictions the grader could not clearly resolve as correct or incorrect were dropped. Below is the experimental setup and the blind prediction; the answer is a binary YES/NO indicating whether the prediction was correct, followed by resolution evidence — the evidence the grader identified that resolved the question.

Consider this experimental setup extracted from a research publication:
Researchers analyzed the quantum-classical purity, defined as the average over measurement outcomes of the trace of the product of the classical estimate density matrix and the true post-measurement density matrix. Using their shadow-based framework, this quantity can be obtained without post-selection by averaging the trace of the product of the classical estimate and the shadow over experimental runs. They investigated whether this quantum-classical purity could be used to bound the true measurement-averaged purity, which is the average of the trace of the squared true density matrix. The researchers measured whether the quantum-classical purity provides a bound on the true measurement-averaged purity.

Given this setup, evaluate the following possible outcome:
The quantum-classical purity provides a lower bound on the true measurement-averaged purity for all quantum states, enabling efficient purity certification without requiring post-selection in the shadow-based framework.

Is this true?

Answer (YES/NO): NO